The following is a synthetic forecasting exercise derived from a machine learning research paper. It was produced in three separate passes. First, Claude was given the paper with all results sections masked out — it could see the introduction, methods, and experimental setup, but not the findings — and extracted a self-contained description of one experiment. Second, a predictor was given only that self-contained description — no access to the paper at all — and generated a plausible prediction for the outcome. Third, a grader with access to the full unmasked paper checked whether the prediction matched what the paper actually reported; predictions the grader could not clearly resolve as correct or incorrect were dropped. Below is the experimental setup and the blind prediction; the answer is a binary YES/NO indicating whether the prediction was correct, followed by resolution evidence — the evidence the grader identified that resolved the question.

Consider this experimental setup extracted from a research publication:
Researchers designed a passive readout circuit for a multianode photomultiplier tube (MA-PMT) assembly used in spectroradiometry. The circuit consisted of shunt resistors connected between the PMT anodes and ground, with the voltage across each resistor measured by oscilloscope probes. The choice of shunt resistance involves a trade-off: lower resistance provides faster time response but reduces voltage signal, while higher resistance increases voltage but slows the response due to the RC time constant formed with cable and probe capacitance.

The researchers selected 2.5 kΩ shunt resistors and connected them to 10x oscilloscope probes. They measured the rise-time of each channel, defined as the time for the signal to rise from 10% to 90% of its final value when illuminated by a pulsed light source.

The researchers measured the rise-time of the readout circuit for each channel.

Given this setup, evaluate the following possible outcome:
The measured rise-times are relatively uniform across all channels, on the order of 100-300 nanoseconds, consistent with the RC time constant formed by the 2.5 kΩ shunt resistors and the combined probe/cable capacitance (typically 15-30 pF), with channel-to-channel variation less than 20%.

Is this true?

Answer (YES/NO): NO